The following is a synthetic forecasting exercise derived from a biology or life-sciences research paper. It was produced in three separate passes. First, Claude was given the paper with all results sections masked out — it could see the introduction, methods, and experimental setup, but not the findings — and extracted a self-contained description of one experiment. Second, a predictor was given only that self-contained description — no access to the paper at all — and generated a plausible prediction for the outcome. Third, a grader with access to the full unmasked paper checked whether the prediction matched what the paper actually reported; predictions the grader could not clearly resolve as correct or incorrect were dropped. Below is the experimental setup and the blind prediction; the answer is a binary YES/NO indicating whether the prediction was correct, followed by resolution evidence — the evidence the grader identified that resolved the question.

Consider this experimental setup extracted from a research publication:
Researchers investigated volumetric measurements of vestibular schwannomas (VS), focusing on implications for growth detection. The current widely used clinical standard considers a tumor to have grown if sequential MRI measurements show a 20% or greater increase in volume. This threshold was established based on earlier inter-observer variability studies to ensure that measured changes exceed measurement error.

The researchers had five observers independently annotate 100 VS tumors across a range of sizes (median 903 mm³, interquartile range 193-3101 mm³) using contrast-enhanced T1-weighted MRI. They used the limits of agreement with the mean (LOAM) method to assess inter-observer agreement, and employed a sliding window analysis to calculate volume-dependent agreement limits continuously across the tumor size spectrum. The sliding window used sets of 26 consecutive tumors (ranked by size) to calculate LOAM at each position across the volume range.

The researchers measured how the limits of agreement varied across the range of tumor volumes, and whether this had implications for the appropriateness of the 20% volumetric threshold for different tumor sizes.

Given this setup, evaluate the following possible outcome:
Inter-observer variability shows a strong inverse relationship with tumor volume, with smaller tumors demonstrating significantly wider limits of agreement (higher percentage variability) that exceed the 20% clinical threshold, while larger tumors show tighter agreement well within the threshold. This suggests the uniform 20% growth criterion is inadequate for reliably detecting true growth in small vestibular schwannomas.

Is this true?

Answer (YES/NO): YES